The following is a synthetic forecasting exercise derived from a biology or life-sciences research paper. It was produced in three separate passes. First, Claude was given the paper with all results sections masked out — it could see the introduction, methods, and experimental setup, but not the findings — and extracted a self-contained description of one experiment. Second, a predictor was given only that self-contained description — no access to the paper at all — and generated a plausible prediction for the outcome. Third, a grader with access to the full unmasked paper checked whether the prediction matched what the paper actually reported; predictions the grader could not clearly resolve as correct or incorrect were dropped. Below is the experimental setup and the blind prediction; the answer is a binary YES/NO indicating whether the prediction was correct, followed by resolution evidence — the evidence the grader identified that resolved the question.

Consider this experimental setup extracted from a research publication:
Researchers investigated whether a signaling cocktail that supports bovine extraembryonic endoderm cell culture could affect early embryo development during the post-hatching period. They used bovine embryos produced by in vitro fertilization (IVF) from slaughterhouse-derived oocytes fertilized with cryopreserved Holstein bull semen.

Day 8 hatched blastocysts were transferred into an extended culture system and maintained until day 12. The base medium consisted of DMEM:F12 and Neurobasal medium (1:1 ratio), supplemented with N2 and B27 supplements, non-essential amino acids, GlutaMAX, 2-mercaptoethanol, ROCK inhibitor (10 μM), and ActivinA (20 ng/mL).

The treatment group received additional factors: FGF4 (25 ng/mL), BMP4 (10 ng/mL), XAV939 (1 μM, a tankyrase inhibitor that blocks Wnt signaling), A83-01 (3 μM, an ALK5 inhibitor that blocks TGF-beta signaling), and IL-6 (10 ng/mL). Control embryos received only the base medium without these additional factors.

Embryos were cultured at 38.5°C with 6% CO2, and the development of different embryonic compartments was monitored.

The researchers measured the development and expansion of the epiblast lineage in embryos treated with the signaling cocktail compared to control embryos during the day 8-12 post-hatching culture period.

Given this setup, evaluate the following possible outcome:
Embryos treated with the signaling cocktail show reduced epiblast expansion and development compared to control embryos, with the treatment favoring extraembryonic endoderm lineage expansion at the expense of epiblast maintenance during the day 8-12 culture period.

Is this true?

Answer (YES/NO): NO